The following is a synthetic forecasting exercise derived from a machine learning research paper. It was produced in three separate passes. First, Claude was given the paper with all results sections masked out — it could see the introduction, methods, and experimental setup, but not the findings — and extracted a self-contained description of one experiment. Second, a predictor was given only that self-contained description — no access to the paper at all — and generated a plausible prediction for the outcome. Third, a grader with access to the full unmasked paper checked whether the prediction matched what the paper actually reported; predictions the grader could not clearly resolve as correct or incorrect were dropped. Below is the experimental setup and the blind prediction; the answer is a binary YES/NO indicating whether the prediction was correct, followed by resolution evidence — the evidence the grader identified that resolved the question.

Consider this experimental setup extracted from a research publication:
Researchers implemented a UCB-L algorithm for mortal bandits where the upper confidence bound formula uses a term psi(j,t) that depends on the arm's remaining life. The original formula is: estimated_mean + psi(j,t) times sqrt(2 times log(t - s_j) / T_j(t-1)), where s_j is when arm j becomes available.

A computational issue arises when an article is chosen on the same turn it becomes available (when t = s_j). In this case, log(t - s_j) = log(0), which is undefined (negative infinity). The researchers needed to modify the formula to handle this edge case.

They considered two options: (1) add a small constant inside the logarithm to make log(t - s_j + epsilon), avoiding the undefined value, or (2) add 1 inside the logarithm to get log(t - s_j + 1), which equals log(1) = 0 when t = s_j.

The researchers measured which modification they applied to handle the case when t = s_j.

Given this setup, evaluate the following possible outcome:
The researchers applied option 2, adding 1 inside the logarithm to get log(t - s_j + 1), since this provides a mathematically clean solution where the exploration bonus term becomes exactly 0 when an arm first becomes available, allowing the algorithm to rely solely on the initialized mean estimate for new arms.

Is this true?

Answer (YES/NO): YES